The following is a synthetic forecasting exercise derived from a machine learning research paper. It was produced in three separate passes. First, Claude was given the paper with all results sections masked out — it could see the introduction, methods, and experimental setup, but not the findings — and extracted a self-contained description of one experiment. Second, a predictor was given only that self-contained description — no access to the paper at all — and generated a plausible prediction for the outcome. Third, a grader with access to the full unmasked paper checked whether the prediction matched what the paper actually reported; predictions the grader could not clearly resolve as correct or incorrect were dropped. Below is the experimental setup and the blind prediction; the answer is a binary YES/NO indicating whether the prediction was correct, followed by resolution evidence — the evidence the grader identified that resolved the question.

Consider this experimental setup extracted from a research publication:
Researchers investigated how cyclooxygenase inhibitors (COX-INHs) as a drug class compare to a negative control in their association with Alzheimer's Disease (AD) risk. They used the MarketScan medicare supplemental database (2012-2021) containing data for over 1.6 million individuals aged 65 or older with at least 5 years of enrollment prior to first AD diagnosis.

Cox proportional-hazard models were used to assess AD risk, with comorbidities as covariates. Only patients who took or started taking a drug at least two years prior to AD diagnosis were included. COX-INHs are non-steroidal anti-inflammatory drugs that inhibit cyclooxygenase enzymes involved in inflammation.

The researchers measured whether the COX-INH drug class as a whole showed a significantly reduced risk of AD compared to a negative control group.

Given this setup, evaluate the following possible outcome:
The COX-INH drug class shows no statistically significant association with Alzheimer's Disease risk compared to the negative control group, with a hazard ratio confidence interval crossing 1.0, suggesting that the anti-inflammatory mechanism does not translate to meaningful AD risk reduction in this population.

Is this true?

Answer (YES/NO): YES